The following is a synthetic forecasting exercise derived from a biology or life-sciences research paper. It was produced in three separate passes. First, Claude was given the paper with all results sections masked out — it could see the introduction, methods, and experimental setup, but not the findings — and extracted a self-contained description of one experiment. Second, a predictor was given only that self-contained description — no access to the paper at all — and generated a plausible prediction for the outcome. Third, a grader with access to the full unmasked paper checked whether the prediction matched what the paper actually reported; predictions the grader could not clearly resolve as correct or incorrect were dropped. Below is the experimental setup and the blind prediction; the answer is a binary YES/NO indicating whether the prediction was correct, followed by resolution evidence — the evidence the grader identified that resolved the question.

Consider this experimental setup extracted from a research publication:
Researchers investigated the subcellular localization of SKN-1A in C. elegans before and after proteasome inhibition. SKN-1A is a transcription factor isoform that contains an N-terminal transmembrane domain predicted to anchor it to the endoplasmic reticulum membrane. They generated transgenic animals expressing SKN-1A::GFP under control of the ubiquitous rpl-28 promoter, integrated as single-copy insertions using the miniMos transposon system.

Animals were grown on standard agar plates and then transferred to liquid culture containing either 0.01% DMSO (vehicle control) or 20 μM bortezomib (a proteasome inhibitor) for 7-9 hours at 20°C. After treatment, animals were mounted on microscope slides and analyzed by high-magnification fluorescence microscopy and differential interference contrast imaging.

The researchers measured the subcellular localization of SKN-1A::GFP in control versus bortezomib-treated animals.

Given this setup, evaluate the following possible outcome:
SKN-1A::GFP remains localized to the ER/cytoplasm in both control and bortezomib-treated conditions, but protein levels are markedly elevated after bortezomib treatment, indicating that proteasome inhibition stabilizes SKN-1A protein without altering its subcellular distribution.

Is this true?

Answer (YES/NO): NO